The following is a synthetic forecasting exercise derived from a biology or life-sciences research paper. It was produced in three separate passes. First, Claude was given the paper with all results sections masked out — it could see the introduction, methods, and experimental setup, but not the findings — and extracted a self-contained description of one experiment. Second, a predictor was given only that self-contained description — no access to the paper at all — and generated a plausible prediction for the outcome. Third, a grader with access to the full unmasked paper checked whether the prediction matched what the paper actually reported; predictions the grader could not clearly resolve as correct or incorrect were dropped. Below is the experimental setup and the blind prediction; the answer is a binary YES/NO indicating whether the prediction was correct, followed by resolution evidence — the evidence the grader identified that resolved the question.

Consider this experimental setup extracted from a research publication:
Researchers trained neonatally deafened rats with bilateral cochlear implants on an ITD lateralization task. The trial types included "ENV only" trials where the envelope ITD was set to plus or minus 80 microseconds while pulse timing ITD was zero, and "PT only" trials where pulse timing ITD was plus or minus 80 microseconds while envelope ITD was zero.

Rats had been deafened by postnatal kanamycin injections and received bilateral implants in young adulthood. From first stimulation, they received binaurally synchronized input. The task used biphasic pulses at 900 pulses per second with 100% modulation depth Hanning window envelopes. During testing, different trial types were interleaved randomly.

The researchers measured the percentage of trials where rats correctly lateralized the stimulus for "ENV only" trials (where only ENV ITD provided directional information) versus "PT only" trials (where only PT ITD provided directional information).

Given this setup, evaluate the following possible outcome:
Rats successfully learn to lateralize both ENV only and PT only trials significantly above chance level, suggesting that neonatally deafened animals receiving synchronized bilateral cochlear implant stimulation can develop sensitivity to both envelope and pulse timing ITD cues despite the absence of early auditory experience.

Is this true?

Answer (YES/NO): NO